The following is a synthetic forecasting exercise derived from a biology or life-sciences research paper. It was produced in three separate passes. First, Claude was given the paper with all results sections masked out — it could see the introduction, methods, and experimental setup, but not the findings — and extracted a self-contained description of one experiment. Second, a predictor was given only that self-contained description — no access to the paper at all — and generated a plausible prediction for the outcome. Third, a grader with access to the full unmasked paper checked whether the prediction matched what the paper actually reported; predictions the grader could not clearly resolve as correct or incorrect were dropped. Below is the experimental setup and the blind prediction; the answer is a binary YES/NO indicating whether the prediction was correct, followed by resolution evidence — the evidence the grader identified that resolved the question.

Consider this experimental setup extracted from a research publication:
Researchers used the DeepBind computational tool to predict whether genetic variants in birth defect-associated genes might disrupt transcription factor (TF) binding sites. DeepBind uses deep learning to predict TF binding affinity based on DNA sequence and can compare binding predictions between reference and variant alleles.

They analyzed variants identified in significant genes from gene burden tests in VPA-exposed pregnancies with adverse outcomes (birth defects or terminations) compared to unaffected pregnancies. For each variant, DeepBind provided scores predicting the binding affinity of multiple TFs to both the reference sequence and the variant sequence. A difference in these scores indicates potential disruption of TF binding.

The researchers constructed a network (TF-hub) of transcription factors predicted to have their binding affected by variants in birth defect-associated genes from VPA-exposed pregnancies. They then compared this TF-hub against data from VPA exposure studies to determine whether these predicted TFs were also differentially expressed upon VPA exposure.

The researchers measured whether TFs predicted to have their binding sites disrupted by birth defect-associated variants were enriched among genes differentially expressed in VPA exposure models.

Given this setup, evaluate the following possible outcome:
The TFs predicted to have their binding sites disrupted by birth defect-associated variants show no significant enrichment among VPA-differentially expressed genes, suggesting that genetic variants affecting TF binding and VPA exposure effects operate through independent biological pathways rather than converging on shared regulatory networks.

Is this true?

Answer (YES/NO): NO